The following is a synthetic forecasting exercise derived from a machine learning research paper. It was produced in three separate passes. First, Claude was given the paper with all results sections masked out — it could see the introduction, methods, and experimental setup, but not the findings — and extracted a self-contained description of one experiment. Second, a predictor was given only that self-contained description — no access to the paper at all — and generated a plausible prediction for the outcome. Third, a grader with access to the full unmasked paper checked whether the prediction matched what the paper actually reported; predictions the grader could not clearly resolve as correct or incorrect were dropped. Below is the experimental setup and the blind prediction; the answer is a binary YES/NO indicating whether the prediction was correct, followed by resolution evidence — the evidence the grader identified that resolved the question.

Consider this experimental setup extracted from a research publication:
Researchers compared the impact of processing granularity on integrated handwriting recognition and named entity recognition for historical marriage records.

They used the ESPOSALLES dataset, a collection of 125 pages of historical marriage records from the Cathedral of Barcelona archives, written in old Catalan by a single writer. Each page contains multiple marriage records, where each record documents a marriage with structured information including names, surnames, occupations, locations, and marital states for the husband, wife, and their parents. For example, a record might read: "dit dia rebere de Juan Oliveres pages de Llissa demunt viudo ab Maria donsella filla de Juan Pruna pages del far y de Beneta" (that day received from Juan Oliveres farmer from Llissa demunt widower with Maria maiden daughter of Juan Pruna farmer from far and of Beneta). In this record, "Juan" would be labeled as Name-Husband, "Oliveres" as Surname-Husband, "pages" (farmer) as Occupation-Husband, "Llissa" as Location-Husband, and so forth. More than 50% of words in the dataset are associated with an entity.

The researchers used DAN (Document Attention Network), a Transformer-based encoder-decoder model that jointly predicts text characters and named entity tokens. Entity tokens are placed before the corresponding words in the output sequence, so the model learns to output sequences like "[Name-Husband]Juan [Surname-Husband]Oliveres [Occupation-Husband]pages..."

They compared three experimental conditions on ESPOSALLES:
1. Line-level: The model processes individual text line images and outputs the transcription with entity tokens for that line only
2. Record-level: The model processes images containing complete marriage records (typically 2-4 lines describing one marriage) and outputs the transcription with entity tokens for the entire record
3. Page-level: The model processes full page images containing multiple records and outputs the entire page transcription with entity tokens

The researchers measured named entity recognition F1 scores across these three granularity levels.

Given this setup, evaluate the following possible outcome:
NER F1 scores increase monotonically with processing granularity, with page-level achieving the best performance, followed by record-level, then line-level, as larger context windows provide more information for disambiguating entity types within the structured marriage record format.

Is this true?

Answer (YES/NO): NO